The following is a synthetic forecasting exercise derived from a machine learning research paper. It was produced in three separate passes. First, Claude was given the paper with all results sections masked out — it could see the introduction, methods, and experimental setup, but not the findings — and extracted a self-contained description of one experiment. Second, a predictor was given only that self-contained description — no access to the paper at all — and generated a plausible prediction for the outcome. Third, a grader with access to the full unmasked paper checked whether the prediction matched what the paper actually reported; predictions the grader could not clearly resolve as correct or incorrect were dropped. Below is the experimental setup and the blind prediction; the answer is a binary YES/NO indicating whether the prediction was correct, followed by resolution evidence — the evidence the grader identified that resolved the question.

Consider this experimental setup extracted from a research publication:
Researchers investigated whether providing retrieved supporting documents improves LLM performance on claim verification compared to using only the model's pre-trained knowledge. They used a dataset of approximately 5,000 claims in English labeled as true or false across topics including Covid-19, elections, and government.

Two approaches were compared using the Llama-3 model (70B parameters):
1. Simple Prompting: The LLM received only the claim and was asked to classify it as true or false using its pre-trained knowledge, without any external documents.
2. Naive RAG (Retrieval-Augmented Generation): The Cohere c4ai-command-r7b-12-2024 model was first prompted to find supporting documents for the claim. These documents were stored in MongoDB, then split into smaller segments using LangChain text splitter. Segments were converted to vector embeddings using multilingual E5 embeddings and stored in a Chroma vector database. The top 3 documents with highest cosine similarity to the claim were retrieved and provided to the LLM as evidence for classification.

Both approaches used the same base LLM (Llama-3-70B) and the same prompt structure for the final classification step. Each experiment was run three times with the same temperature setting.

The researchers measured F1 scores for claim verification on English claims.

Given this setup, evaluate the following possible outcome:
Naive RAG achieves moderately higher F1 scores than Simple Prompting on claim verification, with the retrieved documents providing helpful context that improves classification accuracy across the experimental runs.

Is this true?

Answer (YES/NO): NO